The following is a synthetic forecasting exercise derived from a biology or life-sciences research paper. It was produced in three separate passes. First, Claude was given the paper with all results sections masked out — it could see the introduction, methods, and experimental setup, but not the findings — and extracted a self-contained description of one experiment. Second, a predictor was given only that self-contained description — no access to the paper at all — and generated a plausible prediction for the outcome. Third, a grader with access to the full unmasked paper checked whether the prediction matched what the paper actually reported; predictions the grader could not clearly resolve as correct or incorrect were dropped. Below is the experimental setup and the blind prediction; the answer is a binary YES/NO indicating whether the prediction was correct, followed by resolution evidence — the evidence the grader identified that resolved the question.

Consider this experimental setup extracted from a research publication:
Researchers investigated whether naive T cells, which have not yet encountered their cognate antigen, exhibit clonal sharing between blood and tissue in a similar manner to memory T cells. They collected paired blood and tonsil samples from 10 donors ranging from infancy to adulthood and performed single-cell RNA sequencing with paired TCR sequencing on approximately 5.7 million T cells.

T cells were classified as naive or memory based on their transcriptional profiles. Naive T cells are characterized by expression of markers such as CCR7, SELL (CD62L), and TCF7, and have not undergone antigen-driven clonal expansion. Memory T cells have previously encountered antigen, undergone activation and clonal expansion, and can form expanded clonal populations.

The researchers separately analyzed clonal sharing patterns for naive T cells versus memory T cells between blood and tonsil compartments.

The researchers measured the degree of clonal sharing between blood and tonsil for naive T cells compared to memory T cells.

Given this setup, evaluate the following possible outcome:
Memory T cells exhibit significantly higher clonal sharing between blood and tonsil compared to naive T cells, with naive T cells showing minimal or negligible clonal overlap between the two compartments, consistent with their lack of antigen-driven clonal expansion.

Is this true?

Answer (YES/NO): NO